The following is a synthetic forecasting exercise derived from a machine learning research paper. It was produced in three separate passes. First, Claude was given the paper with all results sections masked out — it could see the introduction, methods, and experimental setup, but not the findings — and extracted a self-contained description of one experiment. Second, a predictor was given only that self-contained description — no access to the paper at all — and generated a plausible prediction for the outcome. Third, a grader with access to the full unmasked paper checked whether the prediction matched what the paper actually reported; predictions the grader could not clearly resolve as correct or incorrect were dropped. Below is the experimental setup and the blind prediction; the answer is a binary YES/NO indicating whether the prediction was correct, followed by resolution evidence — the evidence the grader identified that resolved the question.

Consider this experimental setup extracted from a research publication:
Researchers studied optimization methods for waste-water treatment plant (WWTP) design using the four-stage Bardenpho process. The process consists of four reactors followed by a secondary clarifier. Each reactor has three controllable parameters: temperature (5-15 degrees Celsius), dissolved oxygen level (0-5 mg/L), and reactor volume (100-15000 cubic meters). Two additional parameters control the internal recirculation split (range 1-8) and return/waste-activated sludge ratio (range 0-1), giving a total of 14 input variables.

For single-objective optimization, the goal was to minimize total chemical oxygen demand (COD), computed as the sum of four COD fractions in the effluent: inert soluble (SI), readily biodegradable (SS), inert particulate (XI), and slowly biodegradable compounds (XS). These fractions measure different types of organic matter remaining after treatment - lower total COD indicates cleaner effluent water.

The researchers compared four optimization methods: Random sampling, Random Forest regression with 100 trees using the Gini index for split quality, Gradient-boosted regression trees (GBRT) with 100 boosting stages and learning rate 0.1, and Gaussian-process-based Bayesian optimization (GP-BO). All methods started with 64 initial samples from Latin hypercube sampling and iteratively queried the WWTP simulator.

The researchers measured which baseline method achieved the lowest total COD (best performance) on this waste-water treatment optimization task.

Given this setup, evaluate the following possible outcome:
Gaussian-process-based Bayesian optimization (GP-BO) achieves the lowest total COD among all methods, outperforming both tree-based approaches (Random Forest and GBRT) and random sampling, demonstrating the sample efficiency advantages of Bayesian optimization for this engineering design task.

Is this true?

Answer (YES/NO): YES